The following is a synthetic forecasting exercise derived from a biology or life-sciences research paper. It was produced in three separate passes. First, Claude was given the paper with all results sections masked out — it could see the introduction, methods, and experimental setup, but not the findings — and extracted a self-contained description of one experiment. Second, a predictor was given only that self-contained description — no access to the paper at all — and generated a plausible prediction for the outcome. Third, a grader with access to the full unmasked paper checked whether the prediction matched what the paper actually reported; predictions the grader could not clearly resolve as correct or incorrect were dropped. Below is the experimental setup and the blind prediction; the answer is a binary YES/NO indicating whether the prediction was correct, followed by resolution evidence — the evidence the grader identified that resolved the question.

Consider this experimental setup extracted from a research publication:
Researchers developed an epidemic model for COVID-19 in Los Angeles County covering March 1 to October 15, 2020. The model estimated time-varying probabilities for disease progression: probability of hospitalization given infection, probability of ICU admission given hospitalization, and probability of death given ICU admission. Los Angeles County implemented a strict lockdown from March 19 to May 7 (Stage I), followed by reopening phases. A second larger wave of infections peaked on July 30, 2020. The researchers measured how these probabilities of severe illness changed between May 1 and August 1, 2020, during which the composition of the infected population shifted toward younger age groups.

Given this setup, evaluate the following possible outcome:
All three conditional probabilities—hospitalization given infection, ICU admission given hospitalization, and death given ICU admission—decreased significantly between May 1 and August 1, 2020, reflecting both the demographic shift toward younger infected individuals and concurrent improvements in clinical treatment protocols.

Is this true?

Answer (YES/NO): NO